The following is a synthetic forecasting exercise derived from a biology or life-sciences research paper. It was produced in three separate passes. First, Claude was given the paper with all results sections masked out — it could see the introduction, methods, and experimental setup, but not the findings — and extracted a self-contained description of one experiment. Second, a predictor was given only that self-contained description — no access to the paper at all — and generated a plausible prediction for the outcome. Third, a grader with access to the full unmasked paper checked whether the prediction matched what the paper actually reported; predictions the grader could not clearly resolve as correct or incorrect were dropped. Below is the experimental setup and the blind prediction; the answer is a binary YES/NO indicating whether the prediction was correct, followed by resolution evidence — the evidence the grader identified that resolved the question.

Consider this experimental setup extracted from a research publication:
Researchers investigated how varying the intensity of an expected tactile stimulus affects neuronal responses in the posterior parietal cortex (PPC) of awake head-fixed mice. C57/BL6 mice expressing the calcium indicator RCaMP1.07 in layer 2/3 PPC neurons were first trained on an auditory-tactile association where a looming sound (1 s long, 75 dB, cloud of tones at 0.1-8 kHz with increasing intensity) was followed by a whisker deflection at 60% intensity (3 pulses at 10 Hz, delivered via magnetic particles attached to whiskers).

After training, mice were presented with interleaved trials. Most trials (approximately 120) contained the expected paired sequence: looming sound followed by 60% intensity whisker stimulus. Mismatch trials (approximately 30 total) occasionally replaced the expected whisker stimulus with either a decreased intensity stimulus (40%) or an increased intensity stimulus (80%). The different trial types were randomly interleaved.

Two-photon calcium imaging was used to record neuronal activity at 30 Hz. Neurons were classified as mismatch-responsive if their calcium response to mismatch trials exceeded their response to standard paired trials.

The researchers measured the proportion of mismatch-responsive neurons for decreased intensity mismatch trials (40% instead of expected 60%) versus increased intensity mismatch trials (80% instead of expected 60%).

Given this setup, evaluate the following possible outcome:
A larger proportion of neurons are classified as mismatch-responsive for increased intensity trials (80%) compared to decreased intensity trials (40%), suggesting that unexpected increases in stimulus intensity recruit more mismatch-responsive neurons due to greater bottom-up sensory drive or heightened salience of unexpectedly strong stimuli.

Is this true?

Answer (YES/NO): NO